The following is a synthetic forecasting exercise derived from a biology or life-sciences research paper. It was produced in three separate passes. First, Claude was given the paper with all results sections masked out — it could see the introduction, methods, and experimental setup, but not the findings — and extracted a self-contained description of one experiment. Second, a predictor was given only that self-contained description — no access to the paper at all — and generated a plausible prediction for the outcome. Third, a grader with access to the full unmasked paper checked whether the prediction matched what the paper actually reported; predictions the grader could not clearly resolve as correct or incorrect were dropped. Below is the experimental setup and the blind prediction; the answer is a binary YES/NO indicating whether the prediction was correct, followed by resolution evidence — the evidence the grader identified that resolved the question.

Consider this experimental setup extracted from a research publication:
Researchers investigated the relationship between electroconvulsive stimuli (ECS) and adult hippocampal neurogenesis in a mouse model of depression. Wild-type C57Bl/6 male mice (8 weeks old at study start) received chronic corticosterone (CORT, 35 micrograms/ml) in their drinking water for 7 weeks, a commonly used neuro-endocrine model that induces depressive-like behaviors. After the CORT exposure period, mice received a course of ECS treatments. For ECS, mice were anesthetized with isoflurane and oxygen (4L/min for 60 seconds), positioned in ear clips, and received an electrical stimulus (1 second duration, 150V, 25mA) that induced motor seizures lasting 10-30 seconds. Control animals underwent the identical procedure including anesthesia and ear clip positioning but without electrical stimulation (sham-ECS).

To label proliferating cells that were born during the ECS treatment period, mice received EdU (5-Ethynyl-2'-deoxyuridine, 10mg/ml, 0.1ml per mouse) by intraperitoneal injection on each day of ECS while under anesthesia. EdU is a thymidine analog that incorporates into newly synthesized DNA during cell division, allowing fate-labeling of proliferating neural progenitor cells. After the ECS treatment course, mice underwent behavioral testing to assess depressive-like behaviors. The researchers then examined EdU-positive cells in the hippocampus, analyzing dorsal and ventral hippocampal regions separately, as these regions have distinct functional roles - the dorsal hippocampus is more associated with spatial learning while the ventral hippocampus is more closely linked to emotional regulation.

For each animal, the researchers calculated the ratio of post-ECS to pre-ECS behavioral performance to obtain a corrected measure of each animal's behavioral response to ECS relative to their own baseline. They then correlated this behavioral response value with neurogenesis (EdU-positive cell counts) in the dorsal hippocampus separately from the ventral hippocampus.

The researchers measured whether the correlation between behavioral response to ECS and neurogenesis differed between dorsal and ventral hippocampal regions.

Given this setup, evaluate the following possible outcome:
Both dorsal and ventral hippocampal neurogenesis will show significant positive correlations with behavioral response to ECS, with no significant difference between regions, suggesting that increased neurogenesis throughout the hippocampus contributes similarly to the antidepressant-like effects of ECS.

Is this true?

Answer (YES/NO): NO